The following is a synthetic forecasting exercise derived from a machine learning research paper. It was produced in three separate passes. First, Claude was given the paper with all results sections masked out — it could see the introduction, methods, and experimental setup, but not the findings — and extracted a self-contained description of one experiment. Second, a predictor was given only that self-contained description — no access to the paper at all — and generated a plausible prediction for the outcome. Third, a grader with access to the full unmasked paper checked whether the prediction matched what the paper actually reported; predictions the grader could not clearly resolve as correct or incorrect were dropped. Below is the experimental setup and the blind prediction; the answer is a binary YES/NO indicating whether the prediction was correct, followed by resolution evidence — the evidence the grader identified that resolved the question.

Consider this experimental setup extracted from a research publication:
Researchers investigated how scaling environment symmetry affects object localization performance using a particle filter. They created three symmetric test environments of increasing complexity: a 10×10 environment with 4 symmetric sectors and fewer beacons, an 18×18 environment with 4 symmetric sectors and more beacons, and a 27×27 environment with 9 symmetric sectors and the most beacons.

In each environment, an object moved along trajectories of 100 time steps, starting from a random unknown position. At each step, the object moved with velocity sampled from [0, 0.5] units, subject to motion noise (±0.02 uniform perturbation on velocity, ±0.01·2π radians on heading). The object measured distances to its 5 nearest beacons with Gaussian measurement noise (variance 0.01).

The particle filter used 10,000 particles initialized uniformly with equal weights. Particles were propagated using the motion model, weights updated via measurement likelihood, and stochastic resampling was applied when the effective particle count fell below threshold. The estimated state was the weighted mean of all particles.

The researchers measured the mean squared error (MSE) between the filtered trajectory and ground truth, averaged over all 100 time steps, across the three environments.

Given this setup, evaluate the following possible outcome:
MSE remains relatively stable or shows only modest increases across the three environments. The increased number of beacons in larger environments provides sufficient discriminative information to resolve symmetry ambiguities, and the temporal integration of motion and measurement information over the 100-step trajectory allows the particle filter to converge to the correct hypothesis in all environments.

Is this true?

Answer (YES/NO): NO